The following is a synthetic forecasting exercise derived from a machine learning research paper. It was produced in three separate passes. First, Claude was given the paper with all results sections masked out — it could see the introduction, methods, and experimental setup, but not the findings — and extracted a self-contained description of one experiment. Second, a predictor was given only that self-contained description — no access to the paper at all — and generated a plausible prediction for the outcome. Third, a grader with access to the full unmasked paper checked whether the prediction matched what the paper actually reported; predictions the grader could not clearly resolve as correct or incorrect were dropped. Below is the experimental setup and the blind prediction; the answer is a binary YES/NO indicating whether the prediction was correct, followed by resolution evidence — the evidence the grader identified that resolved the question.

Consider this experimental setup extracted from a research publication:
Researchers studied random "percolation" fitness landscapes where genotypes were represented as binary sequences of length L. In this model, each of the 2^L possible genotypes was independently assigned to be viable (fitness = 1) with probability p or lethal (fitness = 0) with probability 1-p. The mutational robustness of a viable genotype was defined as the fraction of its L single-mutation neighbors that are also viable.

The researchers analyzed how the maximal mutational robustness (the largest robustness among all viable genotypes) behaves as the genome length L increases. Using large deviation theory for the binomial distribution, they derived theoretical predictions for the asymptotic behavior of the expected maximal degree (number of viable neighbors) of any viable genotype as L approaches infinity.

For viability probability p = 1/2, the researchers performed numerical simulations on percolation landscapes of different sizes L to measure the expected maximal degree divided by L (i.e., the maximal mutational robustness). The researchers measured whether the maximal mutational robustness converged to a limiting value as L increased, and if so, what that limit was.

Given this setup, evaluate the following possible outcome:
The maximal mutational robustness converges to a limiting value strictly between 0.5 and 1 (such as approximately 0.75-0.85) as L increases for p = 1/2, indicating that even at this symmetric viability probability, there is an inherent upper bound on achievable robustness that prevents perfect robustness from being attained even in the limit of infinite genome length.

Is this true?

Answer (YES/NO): NO